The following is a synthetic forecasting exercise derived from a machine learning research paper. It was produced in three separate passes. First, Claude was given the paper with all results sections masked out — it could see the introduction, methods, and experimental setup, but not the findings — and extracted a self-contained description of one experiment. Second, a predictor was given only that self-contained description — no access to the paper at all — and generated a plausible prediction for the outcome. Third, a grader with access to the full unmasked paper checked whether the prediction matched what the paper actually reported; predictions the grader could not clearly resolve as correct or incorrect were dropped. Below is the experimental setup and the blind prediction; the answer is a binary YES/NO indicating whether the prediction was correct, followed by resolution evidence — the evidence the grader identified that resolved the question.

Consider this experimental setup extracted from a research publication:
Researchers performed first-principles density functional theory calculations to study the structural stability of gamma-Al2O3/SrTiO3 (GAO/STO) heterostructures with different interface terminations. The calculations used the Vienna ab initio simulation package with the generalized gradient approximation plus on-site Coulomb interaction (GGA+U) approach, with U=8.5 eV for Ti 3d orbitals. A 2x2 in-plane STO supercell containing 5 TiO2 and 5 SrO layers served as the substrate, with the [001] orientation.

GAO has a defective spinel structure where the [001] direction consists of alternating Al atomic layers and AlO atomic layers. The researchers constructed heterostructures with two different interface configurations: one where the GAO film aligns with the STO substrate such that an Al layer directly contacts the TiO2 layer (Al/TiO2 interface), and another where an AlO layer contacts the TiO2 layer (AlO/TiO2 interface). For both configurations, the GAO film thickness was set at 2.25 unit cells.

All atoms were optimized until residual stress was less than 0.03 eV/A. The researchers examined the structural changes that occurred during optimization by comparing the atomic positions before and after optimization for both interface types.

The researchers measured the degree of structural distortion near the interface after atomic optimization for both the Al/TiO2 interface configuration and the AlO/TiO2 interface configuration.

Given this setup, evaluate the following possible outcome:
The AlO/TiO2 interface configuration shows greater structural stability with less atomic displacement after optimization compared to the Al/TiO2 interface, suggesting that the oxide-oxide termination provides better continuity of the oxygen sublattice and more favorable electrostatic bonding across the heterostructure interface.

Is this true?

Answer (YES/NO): YES